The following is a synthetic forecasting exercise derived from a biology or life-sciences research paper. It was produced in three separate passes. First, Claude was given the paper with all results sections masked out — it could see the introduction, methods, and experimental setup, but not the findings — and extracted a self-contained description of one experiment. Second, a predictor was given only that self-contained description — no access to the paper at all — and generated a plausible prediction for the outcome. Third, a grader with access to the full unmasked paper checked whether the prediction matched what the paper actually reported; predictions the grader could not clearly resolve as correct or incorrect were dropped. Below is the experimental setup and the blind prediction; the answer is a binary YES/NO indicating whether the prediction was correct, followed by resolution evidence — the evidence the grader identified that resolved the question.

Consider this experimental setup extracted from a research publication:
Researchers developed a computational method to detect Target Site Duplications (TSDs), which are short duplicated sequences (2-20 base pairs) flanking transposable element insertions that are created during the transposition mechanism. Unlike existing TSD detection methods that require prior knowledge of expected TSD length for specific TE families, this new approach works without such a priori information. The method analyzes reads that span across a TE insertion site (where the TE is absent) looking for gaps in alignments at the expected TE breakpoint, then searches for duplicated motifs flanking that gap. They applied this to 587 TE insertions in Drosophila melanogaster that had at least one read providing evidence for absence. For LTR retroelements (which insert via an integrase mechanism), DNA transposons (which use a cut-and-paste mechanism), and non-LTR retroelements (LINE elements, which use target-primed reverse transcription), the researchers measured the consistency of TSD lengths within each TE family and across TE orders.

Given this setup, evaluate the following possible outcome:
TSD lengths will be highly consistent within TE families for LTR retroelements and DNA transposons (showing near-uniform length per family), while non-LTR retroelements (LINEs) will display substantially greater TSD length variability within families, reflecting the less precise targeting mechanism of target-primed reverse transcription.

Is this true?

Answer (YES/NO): YES